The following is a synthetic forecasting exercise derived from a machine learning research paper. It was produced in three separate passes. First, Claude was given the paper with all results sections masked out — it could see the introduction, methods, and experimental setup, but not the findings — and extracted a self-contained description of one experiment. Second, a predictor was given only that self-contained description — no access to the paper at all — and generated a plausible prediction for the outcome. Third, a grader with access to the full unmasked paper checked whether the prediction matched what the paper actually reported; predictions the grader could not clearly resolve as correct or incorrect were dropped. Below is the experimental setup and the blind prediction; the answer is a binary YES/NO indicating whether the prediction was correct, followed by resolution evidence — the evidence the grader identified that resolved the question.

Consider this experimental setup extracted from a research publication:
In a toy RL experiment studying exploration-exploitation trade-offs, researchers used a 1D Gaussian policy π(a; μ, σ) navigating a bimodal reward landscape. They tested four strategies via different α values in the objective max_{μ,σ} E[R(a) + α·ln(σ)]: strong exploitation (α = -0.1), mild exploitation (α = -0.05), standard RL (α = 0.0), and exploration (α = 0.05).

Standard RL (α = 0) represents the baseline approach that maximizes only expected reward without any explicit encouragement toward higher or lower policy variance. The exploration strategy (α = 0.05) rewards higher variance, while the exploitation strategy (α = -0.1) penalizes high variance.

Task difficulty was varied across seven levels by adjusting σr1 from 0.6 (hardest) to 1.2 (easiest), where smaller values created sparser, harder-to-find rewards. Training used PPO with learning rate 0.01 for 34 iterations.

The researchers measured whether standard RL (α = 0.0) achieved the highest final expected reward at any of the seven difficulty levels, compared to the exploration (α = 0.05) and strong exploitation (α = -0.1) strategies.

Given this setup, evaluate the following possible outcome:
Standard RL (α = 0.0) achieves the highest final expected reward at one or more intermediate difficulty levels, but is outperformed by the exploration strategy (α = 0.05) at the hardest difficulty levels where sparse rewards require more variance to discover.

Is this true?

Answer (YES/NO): NO